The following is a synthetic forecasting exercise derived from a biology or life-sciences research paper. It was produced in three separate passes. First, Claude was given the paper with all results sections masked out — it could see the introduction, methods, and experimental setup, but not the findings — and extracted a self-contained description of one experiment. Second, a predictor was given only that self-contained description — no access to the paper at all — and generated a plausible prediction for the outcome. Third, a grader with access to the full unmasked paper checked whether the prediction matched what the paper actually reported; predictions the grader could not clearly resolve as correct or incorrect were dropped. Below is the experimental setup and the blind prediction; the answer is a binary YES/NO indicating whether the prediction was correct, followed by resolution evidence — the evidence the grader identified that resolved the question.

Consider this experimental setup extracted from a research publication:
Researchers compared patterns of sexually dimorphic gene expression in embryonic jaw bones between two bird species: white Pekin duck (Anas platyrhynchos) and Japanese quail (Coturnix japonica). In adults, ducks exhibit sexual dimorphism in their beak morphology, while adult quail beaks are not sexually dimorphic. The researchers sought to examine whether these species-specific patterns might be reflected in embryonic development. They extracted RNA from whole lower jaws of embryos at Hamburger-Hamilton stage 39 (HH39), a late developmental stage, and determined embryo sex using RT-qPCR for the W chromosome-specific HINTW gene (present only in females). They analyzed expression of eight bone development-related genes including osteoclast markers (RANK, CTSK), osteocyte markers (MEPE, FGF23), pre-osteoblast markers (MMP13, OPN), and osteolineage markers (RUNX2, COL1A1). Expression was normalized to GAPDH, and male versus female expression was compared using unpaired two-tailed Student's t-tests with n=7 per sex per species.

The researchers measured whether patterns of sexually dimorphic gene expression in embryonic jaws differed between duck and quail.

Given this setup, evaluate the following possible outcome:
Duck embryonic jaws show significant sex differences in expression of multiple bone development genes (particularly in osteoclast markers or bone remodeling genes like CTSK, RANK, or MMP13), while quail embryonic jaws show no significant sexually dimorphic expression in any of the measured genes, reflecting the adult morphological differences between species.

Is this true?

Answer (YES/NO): NO